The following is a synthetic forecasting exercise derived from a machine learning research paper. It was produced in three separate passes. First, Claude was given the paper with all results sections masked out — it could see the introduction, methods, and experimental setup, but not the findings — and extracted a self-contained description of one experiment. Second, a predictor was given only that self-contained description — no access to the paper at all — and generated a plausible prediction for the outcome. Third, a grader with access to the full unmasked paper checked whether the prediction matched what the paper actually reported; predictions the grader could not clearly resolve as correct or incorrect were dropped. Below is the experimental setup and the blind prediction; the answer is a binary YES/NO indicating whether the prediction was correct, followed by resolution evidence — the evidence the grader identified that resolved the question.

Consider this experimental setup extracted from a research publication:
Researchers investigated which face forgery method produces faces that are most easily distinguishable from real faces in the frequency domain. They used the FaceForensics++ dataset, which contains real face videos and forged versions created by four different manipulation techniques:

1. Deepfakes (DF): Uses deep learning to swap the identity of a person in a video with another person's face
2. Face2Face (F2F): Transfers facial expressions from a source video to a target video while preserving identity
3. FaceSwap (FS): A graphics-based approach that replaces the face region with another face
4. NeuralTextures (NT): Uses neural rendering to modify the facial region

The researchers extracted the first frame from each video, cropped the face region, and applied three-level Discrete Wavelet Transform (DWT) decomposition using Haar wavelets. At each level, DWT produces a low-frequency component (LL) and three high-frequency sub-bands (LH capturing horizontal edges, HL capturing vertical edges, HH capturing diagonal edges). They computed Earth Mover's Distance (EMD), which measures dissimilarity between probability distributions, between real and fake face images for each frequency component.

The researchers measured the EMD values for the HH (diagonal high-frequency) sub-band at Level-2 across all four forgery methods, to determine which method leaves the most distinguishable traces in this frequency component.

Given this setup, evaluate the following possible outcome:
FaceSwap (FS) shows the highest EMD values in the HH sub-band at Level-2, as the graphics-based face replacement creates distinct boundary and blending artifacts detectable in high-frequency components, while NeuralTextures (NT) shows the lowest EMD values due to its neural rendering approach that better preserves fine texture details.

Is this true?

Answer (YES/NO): NO